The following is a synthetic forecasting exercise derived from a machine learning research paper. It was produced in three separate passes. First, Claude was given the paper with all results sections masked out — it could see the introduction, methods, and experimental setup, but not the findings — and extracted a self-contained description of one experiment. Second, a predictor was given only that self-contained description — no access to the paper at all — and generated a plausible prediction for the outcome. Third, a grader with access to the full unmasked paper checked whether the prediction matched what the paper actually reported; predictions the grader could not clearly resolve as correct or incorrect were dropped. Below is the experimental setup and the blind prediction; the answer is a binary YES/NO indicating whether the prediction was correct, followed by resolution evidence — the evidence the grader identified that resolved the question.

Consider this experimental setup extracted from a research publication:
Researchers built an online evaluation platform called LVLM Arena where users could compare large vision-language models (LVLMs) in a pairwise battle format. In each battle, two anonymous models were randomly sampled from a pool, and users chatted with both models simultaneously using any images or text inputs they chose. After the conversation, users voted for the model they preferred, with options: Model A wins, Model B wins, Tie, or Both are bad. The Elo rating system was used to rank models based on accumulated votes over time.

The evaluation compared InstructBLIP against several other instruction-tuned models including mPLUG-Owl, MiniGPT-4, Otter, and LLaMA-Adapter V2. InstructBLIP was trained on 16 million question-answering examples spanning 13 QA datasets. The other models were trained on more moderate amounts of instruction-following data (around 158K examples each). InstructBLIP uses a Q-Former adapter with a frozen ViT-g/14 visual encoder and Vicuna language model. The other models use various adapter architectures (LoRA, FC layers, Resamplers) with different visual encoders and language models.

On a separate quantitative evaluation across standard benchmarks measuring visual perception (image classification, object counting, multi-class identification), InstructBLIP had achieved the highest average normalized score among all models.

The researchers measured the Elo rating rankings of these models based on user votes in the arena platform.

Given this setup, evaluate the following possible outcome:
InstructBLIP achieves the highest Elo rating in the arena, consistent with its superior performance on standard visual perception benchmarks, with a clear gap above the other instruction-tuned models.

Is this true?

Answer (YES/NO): NO